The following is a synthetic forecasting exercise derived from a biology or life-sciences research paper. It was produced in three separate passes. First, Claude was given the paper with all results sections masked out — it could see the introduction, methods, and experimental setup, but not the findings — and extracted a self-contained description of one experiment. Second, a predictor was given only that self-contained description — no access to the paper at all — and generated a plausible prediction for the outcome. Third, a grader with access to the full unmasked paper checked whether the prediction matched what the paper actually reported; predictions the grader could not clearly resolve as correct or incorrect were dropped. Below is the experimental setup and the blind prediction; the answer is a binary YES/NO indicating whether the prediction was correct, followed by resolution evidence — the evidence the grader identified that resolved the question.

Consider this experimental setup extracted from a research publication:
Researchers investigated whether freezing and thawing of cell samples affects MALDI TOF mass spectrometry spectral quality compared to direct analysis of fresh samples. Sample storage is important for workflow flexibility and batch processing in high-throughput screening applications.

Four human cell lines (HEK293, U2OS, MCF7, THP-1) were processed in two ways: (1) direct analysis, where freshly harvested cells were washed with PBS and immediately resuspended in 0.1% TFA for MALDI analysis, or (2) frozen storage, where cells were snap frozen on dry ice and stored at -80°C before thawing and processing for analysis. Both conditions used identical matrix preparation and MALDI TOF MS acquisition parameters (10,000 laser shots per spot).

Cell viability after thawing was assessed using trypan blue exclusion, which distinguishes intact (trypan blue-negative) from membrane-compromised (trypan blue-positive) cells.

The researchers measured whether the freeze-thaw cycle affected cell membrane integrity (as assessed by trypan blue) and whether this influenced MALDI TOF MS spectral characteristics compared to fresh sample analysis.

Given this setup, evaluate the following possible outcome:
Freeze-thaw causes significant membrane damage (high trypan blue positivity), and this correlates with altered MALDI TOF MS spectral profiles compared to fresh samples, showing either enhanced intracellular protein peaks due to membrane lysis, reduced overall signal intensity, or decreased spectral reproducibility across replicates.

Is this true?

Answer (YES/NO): YES